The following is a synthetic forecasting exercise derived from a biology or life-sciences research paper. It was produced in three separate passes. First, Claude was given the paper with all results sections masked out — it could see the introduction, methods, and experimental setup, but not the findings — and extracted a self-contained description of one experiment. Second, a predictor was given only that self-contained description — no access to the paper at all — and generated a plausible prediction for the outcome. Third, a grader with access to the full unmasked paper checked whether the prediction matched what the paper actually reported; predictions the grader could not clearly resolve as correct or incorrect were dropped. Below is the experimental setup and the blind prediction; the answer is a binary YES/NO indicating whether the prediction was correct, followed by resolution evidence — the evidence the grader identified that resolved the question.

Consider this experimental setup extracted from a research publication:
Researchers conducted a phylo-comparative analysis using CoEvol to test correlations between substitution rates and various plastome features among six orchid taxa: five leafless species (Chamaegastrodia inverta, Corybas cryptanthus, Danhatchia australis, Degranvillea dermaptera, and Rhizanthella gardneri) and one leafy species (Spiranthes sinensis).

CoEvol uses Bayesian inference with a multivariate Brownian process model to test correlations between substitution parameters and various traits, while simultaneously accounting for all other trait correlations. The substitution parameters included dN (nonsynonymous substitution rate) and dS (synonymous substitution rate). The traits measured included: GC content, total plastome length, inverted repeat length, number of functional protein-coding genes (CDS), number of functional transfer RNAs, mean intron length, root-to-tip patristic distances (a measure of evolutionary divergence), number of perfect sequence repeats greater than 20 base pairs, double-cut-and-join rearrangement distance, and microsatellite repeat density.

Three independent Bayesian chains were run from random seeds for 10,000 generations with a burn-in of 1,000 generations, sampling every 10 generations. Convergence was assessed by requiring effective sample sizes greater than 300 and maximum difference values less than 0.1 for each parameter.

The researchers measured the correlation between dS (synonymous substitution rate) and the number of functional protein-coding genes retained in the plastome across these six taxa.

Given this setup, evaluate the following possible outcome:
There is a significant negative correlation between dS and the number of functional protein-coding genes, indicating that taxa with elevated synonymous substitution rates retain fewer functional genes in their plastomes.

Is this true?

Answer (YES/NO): YES